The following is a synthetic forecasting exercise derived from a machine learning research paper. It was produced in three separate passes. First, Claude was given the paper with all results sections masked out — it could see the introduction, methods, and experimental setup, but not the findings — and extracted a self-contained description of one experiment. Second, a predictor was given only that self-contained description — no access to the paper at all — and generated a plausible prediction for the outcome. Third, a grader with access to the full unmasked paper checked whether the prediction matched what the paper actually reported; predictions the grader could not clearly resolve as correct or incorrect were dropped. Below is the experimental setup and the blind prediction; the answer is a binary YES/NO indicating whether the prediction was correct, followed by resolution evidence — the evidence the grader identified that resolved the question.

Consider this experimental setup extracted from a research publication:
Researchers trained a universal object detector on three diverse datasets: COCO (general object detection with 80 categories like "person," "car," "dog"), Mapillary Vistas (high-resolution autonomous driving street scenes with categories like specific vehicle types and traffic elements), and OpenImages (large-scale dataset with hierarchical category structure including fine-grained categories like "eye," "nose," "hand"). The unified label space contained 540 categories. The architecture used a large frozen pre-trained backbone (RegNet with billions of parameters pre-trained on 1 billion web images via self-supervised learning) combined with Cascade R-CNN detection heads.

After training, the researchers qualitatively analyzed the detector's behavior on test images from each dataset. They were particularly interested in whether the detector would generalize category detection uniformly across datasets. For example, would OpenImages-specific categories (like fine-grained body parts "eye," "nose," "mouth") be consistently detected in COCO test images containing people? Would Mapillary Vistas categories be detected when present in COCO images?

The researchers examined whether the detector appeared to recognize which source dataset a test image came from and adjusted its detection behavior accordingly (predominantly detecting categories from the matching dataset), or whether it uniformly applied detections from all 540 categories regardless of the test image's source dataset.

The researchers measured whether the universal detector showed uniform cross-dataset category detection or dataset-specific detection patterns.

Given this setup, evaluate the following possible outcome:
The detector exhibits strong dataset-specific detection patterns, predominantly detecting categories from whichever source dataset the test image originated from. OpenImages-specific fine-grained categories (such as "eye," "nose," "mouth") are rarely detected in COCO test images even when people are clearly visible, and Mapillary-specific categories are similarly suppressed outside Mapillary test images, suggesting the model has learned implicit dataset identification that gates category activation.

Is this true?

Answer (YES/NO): NO